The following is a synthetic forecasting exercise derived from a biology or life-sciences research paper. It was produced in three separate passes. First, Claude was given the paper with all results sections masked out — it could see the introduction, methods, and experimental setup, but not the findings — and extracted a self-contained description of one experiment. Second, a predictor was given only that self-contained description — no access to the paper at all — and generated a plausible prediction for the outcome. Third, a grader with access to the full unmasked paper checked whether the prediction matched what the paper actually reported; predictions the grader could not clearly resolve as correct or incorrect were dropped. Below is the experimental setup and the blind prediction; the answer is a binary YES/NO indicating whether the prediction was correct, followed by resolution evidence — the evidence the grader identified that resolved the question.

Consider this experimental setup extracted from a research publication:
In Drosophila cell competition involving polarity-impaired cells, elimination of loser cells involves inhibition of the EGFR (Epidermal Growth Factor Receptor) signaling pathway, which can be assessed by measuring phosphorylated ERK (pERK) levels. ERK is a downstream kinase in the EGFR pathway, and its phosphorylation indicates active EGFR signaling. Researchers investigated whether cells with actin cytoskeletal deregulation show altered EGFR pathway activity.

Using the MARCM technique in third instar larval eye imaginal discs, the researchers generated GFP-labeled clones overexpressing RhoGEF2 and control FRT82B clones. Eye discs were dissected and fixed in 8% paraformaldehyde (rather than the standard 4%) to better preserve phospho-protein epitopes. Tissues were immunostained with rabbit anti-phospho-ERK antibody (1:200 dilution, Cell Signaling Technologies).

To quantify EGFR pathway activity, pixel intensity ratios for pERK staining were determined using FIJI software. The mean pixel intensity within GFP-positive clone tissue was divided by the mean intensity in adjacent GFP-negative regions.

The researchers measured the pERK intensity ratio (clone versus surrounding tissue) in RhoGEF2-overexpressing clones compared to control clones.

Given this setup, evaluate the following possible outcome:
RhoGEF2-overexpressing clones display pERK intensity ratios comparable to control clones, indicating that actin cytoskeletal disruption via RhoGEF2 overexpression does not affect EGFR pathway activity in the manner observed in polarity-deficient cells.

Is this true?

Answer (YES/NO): NO